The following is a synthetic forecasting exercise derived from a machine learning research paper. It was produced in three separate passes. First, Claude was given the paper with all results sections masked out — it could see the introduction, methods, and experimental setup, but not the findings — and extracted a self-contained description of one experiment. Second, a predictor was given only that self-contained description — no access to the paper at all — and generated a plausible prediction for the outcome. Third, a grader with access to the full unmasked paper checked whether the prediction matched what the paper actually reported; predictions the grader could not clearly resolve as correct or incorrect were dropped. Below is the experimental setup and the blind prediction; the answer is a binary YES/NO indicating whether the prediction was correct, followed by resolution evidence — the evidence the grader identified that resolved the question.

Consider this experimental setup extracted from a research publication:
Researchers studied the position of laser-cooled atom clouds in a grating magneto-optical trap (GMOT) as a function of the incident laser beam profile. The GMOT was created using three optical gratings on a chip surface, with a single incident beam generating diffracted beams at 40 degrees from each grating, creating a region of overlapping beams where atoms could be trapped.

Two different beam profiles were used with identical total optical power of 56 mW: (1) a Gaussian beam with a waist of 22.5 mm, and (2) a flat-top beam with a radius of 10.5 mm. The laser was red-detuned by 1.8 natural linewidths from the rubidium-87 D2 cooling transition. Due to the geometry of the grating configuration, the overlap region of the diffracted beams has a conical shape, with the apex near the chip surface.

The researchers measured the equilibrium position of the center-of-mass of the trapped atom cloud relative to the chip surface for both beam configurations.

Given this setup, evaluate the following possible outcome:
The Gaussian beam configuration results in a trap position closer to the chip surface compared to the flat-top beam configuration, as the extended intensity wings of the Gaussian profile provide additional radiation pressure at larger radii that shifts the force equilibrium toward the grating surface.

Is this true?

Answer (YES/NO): YES